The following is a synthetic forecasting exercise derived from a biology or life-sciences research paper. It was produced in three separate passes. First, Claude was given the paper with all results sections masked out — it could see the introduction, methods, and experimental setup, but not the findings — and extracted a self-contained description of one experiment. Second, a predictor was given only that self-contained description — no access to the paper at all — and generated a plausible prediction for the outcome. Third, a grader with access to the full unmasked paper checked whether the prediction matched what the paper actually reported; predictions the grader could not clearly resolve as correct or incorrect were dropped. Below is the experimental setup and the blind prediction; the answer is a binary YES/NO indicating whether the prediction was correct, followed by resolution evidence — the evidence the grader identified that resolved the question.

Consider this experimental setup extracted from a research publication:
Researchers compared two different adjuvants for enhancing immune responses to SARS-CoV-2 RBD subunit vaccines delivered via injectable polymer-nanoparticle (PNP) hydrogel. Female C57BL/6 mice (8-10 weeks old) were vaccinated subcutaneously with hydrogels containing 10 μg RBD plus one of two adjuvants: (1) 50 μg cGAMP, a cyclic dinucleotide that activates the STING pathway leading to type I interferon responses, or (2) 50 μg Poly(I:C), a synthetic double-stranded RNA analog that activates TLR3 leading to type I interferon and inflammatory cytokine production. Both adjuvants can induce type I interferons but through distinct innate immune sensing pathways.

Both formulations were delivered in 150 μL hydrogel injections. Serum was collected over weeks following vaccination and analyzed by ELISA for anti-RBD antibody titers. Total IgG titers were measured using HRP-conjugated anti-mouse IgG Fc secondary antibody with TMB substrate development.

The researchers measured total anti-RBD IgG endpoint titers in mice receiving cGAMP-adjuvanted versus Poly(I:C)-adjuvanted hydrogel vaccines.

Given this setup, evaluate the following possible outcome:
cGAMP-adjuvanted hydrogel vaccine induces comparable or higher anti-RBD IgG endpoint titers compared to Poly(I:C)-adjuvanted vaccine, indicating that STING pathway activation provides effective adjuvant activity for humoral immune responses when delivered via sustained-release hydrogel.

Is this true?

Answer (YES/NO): YES